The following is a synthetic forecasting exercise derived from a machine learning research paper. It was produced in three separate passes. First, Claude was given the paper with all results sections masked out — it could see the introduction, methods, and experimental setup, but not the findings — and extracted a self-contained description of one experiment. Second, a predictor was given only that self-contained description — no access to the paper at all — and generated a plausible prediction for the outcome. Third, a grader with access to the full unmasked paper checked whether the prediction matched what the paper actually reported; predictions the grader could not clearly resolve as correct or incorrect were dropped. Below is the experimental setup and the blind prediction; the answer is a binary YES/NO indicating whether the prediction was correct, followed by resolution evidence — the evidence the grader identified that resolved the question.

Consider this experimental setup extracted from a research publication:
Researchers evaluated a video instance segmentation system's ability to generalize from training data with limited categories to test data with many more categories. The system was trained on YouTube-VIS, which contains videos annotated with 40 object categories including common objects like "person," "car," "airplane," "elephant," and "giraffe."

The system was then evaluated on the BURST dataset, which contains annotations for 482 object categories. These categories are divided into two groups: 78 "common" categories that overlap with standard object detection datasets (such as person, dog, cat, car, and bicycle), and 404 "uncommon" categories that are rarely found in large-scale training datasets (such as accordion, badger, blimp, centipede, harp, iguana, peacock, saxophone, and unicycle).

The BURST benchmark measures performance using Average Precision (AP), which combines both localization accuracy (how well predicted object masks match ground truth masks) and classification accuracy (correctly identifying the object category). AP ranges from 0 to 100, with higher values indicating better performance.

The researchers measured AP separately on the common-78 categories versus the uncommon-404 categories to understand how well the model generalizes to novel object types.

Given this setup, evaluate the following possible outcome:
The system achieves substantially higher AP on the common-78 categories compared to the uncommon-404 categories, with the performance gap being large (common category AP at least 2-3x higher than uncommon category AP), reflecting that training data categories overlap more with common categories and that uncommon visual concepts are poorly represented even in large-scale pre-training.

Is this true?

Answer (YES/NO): YES